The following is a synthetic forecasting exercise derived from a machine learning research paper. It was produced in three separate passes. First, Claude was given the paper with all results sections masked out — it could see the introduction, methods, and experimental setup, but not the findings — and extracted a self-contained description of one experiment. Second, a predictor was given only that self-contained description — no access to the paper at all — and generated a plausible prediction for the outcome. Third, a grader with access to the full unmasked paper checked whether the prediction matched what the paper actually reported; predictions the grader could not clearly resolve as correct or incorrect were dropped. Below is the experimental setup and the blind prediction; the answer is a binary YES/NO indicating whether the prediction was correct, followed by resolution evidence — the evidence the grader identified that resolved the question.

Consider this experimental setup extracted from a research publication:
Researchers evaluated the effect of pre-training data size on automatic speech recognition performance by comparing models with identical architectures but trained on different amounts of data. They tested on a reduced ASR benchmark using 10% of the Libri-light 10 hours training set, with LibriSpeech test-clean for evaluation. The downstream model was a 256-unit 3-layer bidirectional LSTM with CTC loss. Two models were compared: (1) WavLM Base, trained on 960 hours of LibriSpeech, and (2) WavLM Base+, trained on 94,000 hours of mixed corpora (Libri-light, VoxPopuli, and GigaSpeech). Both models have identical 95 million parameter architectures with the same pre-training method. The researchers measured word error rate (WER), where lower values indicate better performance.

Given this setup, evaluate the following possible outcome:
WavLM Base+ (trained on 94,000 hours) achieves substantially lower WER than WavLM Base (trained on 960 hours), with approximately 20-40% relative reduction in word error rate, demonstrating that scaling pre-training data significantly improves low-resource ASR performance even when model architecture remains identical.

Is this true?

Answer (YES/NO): NO